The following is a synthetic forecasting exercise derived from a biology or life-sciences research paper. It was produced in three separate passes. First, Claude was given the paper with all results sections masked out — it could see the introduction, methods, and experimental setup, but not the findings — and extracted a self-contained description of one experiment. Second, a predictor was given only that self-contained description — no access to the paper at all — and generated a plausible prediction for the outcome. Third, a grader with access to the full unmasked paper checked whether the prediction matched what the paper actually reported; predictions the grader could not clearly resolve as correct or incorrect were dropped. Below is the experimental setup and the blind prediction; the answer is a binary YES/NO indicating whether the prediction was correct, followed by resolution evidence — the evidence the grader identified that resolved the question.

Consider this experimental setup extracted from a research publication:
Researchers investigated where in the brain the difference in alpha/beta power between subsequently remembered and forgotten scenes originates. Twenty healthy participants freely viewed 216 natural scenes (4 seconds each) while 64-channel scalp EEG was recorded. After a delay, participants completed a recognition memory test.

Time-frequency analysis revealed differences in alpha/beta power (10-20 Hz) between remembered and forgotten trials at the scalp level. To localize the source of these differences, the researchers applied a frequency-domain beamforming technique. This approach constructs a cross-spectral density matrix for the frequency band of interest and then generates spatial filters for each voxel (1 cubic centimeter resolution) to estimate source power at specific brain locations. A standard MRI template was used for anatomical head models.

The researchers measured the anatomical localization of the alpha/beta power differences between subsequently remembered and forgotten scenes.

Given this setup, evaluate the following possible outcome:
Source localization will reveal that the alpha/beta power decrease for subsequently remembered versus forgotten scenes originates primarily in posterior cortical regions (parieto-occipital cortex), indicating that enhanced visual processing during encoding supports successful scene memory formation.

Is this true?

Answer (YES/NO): NO